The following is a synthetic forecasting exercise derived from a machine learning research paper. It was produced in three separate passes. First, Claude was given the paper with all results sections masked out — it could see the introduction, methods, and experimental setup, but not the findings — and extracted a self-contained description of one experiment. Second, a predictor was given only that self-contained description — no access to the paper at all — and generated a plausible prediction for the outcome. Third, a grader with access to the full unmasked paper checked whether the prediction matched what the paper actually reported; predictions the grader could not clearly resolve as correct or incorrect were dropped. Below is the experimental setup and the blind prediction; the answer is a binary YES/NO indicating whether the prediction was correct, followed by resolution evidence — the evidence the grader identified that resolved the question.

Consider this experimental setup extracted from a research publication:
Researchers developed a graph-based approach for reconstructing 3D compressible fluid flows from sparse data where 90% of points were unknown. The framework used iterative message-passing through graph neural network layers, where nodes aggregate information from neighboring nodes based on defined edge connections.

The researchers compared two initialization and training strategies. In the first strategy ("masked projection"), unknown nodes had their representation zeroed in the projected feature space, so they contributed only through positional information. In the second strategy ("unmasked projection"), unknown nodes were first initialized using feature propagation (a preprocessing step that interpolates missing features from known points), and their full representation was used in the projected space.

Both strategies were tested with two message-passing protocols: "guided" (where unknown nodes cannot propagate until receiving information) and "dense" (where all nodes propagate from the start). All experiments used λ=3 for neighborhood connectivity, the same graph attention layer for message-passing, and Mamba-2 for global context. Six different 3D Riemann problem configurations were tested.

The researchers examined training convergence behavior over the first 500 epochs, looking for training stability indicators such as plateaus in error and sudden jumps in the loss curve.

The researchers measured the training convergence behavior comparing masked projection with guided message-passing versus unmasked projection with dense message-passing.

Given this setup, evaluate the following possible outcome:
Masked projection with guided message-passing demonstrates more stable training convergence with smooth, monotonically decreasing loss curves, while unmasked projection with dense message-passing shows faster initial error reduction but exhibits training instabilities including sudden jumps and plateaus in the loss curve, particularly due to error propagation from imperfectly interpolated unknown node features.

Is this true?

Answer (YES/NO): NO